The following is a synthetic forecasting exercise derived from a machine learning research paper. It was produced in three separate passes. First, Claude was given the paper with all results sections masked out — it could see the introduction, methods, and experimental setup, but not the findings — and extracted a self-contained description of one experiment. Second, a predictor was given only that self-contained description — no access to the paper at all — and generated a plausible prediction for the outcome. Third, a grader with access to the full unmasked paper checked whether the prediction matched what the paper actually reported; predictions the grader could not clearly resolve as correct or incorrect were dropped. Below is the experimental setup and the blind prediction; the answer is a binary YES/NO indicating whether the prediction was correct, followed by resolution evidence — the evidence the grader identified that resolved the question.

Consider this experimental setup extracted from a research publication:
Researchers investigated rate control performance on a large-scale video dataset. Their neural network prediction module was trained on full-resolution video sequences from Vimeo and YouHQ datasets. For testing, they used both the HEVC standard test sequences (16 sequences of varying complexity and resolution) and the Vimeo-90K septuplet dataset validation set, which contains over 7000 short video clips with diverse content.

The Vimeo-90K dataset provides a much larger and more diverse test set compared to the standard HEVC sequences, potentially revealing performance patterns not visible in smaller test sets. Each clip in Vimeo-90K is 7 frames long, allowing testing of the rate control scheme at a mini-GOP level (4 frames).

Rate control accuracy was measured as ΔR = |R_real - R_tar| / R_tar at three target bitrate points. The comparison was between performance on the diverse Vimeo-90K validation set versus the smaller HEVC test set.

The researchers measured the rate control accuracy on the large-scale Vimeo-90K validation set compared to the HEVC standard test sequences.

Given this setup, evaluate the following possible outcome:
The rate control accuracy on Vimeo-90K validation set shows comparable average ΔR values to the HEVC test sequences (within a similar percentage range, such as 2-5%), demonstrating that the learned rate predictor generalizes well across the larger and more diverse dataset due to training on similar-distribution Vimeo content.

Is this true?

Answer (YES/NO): NO